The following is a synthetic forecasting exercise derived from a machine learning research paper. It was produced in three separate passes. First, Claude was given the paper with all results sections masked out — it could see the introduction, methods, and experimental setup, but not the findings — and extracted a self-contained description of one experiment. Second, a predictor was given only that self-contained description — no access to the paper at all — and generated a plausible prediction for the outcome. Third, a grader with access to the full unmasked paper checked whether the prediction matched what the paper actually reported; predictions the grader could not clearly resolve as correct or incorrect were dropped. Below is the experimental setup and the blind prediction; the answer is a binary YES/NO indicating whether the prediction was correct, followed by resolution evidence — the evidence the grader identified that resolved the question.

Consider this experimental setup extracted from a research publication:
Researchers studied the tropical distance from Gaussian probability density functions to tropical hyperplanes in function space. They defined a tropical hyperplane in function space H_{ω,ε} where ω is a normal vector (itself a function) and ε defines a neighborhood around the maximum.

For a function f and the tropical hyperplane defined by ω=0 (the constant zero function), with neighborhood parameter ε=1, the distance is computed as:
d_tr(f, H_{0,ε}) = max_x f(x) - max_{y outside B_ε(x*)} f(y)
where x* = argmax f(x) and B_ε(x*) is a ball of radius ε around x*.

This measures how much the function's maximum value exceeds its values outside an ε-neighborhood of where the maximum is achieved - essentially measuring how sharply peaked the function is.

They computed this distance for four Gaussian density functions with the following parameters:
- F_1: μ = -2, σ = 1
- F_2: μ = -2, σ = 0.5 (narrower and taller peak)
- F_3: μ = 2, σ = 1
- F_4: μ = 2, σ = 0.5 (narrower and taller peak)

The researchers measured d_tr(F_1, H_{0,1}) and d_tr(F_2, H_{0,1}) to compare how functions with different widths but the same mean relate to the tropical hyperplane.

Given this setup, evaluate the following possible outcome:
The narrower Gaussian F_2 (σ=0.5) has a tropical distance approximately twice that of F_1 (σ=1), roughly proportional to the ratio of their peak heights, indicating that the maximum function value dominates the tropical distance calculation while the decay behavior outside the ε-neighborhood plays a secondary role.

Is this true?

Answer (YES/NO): NO